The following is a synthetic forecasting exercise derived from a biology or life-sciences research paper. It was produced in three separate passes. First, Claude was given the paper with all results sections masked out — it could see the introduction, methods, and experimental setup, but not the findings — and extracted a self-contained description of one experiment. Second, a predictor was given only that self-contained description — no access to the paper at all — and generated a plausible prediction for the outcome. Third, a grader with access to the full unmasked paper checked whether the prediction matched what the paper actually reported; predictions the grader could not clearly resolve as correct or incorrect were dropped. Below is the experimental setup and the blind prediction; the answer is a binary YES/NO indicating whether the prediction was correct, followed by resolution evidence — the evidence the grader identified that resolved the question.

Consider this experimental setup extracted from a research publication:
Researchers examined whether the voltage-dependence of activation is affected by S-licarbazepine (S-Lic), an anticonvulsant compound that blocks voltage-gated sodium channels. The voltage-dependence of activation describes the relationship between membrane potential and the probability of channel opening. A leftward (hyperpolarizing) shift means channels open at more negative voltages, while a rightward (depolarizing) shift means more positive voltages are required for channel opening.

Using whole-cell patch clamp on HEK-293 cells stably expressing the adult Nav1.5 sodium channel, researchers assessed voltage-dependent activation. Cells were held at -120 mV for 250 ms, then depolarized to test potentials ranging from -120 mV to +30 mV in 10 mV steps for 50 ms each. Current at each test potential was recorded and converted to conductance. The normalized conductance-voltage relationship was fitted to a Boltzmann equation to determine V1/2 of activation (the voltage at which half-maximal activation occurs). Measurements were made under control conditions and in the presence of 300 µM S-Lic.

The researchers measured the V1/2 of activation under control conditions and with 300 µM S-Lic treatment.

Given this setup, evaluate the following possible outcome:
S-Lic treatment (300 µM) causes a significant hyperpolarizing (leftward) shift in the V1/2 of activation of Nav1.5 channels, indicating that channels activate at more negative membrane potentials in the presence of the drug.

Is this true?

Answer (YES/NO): YES